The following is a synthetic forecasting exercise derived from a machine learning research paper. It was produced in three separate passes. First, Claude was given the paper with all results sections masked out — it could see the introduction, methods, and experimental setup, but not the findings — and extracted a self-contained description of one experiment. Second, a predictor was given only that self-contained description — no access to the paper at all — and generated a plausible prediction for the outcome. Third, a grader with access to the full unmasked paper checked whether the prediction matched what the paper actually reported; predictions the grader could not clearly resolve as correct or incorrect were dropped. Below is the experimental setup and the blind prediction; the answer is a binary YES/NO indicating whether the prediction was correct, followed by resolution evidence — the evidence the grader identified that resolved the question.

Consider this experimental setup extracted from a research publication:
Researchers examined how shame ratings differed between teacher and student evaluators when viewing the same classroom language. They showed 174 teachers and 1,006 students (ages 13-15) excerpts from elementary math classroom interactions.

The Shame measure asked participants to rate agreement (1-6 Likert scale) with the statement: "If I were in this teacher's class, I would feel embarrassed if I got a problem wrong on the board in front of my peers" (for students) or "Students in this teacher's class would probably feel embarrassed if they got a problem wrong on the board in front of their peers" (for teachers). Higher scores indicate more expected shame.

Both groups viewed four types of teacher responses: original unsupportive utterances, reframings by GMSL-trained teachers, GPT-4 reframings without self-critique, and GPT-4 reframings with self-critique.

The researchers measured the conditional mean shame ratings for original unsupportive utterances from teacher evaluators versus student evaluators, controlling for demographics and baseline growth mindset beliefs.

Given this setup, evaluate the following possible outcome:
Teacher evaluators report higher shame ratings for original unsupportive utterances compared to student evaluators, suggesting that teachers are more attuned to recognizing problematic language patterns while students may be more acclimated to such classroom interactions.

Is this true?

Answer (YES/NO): NO